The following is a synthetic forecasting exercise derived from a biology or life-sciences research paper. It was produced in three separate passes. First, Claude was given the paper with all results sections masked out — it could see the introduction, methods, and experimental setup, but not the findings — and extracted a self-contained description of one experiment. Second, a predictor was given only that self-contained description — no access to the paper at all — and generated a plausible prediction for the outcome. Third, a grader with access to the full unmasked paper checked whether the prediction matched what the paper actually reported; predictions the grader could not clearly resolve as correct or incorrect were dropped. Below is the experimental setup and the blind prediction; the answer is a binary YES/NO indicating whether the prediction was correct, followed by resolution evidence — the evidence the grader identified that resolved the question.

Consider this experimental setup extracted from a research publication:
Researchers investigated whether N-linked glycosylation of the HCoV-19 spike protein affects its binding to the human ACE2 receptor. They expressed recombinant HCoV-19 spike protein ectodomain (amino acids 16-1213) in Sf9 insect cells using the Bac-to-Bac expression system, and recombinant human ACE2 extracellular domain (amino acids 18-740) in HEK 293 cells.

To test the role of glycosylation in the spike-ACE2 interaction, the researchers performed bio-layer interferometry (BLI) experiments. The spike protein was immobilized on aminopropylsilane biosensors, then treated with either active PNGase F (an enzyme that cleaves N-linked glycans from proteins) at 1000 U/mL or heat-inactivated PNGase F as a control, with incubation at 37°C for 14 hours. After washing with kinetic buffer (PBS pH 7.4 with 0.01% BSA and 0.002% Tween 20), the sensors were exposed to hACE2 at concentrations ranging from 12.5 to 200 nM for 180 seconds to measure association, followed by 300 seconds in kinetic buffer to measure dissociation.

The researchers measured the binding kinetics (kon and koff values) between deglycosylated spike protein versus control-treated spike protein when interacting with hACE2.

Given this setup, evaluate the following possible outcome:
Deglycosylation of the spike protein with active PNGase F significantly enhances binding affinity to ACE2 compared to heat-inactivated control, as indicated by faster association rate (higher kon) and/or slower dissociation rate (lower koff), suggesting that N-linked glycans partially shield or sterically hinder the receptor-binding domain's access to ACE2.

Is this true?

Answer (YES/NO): NO